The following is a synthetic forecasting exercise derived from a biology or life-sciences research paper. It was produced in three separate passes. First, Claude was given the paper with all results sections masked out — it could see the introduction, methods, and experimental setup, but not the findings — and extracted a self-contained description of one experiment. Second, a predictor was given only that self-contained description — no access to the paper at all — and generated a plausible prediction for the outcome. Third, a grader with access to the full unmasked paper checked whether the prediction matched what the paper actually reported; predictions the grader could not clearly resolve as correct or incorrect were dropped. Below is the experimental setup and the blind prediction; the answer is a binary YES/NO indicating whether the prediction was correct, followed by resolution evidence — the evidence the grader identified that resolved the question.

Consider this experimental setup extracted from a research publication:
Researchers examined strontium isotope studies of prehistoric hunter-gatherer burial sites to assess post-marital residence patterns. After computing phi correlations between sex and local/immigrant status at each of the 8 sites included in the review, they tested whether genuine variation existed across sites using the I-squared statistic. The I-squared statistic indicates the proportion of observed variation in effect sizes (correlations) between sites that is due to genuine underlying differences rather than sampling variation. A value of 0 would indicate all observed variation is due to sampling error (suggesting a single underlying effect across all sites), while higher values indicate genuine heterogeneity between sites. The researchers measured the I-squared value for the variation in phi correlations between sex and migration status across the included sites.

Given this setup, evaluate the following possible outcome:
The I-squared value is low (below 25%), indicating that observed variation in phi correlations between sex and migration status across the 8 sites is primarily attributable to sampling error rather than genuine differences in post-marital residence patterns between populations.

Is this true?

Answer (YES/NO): YES